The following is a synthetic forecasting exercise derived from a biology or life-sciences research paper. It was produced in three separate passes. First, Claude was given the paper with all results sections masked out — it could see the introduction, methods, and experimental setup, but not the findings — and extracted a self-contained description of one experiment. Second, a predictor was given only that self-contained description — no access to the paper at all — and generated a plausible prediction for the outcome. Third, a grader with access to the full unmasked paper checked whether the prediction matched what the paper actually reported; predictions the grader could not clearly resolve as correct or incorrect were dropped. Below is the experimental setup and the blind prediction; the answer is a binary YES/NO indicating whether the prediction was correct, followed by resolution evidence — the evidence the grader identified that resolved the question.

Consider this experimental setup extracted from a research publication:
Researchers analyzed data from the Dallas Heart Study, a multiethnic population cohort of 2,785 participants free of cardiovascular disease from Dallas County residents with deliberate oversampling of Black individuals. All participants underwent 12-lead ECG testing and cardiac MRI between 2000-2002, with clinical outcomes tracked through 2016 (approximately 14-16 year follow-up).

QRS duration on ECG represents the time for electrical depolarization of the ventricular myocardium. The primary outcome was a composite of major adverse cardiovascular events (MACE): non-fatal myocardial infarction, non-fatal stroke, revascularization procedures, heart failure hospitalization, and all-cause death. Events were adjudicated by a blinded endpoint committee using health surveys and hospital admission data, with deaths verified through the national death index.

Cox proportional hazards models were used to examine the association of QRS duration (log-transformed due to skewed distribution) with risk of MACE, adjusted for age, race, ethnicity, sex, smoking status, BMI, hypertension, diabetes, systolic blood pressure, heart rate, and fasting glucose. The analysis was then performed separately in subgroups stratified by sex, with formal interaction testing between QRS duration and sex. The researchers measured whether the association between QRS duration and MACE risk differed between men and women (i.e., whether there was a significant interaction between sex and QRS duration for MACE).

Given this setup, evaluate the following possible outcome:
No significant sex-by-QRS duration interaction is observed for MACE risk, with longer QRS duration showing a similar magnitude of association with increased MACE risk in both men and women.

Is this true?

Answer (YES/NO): NO